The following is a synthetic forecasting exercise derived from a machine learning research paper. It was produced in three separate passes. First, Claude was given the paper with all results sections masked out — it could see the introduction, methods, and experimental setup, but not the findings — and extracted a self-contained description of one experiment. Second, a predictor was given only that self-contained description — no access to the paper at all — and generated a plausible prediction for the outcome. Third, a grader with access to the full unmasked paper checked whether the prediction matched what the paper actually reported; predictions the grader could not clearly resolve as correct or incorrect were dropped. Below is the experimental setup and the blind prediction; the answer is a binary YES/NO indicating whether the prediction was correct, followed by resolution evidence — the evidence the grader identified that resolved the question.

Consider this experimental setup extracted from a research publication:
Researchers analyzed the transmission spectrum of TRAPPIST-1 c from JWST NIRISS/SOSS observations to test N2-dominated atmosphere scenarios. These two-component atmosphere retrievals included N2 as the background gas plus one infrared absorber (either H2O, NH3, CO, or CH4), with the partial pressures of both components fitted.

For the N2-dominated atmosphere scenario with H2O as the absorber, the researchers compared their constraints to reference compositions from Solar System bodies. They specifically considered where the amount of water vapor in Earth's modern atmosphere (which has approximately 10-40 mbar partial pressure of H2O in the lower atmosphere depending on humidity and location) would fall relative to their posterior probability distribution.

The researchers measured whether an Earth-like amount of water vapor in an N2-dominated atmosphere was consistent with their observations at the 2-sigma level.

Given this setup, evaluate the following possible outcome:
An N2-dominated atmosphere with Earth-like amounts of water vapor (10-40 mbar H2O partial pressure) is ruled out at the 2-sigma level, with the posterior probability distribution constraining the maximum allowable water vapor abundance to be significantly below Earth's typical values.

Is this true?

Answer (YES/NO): YES